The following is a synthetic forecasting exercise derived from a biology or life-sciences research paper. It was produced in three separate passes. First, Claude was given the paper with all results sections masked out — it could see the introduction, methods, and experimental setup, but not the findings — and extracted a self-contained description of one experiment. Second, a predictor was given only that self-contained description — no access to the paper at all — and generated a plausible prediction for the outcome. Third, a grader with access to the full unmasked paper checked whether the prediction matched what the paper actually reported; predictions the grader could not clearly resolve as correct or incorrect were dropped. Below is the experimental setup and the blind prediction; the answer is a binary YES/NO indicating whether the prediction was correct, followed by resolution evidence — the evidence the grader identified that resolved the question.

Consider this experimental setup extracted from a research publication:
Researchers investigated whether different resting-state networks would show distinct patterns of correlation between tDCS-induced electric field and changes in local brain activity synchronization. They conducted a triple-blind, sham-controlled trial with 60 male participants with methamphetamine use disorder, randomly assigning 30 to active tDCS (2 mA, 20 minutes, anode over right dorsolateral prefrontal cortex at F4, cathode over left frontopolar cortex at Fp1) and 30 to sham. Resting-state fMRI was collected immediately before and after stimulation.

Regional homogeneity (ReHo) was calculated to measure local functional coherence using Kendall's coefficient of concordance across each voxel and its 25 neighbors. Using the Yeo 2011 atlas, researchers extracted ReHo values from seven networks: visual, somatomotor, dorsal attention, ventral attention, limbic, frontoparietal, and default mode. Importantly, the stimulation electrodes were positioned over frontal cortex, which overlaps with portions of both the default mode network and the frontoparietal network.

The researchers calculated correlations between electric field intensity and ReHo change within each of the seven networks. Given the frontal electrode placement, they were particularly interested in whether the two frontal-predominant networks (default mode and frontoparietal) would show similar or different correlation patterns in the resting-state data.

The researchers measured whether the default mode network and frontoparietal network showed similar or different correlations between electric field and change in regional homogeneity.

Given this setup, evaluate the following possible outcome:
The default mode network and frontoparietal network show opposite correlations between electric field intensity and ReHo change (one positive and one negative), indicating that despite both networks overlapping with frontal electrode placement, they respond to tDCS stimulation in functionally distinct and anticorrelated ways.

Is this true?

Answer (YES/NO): YES